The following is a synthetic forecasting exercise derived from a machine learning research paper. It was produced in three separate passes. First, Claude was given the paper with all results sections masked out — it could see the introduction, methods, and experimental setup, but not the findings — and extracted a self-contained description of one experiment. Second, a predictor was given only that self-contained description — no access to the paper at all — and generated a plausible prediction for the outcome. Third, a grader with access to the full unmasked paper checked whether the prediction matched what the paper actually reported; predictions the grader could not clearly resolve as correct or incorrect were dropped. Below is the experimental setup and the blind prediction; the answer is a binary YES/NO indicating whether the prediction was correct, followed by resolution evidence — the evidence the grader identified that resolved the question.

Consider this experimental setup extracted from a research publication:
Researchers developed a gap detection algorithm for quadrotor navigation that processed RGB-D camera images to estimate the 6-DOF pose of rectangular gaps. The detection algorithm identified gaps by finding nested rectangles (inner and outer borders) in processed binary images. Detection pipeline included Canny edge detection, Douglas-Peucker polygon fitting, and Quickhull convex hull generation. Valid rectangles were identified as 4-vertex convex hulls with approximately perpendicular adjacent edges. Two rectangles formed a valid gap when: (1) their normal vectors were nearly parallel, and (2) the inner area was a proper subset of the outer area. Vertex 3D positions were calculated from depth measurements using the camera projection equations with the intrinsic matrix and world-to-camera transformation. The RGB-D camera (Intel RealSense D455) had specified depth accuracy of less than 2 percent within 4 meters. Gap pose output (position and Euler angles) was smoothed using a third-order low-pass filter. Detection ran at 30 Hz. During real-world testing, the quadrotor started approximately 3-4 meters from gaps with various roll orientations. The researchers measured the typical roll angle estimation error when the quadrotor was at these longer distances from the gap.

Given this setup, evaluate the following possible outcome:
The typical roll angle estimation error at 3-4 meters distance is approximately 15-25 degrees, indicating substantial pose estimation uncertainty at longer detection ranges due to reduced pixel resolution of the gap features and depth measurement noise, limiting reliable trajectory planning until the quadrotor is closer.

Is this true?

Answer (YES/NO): NO